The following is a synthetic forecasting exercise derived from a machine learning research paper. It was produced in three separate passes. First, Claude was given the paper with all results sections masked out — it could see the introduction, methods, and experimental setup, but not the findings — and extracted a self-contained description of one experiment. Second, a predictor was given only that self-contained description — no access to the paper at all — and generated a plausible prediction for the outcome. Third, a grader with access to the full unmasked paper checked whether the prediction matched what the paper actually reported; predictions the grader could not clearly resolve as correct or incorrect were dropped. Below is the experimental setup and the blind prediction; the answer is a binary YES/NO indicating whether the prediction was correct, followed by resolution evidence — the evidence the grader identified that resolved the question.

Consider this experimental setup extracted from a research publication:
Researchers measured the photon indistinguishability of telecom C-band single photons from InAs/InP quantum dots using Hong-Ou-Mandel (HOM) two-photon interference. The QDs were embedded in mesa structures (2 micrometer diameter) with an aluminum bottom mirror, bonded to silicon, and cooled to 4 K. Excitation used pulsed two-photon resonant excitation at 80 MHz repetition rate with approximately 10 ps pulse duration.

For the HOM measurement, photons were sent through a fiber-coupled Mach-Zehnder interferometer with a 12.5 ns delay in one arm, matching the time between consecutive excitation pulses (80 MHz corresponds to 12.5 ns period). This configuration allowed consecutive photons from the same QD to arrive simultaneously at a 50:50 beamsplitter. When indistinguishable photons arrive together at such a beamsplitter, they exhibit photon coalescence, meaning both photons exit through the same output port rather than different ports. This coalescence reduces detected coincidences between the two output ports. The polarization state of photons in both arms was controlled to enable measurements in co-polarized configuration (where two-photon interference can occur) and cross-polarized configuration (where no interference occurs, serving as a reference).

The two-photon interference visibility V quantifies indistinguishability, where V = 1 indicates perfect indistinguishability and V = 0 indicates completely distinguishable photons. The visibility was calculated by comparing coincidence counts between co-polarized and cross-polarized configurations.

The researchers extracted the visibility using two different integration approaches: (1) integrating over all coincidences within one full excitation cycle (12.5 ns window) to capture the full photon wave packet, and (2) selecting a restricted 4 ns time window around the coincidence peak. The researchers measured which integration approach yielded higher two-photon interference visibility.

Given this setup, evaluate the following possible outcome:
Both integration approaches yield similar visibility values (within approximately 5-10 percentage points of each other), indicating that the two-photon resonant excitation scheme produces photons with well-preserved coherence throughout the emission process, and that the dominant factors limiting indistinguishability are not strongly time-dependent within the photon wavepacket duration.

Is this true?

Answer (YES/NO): YES